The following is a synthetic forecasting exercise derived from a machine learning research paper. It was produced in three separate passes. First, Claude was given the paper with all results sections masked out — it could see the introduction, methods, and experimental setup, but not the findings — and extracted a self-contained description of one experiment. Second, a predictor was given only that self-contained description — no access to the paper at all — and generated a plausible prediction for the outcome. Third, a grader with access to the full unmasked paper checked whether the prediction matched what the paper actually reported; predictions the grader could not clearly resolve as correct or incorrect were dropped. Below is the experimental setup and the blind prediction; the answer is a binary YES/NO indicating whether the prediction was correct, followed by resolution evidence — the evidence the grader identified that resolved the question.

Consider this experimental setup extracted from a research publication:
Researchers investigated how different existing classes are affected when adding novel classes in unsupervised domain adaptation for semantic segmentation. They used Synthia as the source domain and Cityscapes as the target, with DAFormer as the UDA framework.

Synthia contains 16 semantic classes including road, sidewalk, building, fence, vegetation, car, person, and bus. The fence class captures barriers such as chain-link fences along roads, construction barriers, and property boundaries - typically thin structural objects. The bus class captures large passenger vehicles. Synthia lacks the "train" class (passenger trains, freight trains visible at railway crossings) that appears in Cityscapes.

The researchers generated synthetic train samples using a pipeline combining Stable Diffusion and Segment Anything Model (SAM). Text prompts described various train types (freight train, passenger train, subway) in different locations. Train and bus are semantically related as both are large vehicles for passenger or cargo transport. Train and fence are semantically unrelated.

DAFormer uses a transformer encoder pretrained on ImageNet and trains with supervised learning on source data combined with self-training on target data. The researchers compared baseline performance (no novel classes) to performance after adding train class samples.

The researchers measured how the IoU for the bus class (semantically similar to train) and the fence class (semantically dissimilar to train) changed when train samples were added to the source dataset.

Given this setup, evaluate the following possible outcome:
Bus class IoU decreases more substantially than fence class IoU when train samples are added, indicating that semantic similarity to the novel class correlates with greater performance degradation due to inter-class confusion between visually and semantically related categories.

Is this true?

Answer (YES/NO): NO